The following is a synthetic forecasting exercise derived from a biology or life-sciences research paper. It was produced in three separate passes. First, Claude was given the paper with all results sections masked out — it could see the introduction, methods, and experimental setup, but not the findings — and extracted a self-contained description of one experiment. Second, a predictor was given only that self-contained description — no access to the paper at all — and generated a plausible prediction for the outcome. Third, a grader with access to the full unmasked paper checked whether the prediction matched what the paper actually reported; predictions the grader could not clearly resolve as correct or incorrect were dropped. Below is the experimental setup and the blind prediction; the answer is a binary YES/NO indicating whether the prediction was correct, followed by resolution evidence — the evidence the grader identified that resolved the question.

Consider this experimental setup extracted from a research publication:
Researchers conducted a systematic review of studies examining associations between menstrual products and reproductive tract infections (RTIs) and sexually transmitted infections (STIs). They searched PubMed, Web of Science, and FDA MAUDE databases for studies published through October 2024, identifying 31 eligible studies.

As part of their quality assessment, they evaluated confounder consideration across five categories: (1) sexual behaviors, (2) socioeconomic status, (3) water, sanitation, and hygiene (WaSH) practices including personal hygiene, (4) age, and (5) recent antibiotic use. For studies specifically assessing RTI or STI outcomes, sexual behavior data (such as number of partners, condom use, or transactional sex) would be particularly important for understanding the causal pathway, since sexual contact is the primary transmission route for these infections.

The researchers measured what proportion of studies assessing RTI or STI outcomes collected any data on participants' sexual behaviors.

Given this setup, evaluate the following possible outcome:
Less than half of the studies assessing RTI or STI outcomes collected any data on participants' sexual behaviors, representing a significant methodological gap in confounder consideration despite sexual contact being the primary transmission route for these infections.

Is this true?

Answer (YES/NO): NO